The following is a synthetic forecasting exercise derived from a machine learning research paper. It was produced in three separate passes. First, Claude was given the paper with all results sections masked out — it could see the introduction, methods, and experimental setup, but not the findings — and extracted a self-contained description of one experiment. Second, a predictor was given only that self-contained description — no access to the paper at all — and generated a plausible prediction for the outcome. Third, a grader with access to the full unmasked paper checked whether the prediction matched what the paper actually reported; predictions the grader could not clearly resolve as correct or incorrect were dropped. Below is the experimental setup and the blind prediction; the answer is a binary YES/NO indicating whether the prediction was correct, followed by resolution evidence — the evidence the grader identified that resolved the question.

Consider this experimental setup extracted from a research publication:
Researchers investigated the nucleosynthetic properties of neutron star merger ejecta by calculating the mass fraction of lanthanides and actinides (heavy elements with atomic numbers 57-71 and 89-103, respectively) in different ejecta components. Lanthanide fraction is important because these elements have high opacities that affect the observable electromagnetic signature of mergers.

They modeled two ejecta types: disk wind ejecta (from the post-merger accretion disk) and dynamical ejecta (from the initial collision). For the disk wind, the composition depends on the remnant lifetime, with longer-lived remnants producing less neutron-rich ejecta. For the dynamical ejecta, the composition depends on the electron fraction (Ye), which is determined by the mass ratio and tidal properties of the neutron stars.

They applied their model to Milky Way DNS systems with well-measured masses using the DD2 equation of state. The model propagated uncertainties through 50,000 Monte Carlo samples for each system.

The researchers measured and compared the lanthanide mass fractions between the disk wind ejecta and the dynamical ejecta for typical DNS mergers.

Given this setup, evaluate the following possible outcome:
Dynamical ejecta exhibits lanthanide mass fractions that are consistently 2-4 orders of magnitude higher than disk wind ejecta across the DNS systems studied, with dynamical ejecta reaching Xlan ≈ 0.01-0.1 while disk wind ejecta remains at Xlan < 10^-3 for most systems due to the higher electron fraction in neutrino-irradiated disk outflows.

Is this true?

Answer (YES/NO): NO